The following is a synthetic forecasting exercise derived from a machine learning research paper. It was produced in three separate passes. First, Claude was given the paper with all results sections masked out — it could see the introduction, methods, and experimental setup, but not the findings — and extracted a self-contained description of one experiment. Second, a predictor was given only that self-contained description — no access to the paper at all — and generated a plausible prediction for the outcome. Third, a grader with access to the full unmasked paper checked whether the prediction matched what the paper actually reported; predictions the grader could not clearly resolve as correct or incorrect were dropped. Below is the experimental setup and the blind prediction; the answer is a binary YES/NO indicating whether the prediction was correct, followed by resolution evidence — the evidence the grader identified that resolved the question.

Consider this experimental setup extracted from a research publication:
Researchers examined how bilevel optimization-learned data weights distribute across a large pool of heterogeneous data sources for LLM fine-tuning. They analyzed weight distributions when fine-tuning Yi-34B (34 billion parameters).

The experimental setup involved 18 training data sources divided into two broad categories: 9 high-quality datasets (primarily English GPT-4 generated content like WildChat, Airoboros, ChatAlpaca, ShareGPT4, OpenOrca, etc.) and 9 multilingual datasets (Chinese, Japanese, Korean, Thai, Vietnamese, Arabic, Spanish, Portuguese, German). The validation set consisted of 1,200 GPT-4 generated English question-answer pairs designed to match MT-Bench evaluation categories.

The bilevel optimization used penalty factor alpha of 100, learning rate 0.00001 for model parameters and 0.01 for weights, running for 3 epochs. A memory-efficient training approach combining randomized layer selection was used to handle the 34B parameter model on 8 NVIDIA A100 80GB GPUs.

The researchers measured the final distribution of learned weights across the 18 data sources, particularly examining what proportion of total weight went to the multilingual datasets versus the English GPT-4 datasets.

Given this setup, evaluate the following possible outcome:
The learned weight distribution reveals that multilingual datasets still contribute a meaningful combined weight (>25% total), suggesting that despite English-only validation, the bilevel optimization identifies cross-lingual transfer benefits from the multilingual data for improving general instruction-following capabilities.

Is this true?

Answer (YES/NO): NO